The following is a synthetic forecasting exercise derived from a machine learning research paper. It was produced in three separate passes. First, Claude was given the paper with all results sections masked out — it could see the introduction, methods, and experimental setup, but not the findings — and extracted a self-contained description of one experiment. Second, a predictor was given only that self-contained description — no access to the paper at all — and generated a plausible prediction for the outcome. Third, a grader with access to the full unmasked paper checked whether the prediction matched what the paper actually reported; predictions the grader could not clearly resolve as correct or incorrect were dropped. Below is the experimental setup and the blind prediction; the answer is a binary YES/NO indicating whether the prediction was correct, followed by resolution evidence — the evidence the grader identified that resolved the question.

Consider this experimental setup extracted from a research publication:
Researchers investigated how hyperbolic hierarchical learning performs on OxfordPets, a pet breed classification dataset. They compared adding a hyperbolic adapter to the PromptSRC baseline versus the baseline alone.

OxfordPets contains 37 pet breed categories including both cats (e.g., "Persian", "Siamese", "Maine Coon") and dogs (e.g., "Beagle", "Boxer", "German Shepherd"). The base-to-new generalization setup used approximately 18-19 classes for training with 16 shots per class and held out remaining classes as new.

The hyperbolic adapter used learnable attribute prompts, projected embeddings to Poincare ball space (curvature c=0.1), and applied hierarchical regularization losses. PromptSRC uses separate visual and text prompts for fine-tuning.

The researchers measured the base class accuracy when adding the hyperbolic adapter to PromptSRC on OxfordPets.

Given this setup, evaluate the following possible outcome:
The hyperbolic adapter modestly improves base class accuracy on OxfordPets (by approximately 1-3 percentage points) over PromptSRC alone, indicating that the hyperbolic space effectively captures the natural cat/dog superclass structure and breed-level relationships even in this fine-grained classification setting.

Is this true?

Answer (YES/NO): YES